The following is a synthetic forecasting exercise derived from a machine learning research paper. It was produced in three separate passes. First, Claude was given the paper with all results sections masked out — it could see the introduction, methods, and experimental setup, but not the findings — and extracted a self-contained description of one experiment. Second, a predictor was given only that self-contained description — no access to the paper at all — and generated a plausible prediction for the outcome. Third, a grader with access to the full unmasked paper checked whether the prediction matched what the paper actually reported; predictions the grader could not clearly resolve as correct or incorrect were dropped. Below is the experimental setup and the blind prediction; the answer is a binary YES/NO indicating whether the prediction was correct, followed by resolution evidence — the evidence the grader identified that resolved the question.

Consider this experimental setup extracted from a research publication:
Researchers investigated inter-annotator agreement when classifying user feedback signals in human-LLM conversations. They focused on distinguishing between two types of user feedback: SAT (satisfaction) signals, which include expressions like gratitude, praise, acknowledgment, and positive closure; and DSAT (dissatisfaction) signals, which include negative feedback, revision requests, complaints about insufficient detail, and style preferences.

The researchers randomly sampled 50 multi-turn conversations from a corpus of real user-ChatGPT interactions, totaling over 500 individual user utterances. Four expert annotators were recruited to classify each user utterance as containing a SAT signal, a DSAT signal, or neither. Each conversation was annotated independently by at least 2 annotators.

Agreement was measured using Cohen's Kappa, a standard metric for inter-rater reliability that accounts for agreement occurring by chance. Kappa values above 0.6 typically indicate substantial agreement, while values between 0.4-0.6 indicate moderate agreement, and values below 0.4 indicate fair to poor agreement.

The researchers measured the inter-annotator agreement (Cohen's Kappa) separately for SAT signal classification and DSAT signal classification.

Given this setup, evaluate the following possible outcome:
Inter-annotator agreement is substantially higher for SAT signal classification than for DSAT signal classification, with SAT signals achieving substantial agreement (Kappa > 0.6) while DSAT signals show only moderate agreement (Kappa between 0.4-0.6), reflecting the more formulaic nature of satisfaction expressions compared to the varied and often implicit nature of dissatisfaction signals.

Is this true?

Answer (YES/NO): YES